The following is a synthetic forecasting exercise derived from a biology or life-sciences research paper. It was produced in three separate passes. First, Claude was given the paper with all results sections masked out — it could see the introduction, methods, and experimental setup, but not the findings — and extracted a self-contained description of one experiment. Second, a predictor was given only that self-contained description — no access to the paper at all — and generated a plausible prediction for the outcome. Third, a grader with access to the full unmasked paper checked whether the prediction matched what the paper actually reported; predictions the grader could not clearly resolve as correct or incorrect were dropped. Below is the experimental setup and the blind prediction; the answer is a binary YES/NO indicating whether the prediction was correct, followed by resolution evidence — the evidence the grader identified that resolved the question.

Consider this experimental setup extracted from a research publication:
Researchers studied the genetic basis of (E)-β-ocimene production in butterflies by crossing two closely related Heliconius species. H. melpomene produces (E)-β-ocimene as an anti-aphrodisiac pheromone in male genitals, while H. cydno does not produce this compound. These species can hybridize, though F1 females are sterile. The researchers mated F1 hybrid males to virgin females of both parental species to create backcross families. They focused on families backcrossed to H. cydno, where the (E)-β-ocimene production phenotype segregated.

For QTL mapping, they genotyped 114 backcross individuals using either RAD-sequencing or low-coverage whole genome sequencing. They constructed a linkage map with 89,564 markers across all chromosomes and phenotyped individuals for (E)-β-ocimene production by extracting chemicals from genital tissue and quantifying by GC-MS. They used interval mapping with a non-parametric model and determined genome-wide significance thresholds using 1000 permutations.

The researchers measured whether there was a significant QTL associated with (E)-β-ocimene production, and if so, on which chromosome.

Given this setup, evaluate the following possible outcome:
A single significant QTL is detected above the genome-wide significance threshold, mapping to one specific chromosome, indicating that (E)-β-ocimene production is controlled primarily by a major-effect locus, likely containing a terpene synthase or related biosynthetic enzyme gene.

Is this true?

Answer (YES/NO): YES